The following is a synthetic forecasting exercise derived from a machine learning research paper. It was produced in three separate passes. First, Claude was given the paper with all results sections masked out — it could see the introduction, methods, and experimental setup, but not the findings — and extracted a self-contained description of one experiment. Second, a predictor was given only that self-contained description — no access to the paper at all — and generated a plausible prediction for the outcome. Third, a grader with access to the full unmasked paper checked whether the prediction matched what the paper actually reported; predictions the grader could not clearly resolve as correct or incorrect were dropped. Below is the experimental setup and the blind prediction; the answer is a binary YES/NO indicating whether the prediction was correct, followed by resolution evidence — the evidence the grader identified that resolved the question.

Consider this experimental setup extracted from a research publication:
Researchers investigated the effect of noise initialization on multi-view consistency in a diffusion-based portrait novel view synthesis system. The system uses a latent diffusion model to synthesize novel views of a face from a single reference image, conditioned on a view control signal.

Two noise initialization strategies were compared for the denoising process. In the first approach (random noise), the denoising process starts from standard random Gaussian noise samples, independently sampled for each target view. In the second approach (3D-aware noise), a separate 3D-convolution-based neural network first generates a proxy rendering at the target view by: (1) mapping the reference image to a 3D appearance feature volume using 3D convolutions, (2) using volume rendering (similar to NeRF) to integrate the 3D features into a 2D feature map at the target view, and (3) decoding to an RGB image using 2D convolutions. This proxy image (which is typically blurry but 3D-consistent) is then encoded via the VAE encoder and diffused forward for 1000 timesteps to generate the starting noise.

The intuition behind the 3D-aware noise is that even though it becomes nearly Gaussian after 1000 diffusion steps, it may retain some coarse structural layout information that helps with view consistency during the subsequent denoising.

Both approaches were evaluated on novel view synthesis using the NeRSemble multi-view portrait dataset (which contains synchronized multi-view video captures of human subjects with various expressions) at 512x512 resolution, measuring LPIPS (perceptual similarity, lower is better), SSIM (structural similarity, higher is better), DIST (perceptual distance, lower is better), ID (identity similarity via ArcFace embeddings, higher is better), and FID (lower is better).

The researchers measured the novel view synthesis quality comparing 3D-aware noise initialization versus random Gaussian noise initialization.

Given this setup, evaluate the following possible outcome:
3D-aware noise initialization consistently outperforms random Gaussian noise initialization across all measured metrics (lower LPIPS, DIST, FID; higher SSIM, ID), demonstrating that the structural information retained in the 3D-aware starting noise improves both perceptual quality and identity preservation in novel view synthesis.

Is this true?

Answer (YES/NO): NO